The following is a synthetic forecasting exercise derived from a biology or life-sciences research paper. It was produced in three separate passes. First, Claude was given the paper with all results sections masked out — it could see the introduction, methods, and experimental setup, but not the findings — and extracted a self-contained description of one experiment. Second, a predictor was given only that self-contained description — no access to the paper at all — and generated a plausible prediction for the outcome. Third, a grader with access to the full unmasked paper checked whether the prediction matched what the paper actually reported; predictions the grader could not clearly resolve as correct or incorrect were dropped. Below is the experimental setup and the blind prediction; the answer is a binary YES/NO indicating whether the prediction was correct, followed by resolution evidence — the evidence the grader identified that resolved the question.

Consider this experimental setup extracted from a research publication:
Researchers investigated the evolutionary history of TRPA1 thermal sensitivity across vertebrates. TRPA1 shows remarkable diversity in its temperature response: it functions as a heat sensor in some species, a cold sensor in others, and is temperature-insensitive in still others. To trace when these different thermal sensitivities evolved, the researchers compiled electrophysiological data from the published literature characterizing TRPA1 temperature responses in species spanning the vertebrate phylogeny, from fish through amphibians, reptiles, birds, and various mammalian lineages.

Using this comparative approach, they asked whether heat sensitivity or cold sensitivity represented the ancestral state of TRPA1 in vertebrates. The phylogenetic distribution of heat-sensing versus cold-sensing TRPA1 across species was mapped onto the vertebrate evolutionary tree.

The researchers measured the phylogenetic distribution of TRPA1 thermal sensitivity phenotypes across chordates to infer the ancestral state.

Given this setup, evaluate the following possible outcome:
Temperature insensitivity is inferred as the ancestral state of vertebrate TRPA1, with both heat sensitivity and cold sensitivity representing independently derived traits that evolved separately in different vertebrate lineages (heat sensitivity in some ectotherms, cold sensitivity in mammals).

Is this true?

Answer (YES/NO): NO